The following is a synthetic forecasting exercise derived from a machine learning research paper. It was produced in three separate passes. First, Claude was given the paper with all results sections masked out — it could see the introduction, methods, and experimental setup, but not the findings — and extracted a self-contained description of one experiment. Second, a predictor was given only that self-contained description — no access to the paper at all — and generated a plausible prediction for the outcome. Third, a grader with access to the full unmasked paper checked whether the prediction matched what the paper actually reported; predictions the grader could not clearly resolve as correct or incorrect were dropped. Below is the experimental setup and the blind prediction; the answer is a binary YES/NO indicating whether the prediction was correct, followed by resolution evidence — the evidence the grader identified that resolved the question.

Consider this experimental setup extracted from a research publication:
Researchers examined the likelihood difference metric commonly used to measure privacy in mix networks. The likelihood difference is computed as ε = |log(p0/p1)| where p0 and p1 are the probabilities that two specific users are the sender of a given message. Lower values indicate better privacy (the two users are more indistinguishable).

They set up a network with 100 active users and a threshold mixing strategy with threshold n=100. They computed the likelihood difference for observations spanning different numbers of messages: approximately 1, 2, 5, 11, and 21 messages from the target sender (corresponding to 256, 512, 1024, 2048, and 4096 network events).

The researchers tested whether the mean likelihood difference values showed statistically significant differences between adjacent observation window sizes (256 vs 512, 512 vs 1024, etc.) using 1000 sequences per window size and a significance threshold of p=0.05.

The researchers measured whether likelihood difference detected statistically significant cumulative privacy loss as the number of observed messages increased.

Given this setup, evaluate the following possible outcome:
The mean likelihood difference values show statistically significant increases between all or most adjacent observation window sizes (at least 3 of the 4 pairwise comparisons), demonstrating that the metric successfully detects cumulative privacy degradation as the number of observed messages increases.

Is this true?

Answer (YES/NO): NO